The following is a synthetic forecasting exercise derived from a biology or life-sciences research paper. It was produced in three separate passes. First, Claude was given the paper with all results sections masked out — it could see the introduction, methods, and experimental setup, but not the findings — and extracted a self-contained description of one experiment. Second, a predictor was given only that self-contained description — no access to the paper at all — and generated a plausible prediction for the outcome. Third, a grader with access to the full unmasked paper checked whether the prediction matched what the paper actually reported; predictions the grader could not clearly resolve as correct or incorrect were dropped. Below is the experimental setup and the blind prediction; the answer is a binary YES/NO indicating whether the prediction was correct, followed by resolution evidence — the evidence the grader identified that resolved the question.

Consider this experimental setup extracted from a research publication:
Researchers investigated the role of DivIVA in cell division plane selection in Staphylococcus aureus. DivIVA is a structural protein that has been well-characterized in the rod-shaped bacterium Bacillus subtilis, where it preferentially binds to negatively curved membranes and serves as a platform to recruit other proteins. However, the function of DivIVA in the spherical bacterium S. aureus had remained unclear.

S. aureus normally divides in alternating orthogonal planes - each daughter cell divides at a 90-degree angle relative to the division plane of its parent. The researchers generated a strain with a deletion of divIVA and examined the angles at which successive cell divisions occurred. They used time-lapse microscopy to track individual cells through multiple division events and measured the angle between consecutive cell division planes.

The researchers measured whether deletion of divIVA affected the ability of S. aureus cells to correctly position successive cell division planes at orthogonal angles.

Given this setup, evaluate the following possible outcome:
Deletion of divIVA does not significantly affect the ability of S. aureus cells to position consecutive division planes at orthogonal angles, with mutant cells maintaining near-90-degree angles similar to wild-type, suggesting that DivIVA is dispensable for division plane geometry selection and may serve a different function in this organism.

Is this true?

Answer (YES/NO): NO